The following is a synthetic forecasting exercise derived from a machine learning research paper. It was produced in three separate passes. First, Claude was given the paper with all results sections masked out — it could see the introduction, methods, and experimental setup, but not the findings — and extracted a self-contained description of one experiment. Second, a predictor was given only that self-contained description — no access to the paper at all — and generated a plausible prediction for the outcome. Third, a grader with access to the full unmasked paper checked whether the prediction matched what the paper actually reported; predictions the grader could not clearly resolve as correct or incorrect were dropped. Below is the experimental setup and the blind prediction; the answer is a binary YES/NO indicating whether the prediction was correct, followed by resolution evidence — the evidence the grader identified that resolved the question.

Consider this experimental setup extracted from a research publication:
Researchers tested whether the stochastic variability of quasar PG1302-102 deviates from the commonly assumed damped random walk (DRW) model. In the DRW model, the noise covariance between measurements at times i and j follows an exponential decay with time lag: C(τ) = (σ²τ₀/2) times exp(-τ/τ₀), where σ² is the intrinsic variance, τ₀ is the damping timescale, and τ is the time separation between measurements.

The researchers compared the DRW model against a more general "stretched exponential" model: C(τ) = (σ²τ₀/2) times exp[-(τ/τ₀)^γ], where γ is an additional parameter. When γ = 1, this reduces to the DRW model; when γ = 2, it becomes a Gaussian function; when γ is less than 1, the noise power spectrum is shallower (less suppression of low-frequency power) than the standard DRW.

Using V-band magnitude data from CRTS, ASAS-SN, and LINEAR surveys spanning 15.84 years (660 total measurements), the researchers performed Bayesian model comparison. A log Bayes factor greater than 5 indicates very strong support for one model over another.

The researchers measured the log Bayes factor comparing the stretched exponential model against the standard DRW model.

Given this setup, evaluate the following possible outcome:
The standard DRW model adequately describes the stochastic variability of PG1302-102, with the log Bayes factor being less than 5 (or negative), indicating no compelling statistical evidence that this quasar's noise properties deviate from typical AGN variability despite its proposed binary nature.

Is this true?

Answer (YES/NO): NO